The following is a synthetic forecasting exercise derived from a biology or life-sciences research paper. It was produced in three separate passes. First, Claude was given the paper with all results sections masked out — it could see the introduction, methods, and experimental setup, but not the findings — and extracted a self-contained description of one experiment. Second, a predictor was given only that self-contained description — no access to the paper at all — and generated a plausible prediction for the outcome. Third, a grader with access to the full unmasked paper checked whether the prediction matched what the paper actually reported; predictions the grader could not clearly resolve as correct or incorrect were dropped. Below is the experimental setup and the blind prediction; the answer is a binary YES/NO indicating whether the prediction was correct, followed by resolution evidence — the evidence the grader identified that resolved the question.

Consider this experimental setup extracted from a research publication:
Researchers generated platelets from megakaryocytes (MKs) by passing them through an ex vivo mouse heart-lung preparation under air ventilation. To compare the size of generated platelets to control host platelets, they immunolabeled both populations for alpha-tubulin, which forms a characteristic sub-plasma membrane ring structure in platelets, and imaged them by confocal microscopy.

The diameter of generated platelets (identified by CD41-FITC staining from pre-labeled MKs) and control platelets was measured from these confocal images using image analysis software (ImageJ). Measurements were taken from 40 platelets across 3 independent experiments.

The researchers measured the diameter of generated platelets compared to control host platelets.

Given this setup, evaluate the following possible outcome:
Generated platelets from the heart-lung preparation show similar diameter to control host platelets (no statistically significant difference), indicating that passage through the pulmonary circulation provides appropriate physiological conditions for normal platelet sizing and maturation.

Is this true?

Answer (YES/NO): NO